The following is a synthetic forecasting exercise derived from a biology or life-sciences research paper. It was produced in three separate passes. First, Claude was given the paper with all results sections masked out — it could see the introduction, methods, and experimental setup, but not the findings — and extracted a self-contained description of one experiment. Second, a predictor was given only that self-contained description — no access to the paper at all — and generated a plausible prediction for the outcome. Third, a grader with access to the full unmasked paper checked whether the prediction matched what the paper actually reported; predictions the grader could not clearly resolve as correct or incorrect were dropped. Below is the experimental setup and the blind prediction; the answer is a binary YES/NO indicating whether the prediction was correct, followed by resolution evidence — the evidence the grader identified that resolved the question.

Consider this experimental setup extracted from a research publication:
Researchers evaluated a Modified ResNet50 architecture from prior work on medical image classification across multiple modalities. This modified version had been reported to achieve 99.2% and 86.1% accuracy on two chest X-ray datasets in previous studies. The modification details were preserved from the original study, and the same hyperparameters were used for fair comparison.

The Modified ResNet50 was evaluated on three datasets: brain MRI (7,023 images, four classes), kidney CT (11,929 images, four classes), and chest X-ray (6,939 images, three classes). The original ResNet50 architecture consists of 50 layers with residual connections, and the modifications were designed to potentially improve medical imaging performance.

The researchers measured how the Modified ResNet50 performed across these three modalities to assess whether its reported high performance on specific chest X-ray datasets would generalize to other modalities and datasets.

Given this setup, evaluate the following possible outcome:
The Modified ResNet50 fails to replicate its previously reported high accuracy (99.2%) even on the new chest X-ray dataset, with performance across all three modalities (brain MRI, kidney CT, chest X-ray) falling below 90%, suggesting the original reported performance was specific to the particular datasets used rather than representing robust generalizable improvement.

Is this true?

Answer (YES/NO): NO